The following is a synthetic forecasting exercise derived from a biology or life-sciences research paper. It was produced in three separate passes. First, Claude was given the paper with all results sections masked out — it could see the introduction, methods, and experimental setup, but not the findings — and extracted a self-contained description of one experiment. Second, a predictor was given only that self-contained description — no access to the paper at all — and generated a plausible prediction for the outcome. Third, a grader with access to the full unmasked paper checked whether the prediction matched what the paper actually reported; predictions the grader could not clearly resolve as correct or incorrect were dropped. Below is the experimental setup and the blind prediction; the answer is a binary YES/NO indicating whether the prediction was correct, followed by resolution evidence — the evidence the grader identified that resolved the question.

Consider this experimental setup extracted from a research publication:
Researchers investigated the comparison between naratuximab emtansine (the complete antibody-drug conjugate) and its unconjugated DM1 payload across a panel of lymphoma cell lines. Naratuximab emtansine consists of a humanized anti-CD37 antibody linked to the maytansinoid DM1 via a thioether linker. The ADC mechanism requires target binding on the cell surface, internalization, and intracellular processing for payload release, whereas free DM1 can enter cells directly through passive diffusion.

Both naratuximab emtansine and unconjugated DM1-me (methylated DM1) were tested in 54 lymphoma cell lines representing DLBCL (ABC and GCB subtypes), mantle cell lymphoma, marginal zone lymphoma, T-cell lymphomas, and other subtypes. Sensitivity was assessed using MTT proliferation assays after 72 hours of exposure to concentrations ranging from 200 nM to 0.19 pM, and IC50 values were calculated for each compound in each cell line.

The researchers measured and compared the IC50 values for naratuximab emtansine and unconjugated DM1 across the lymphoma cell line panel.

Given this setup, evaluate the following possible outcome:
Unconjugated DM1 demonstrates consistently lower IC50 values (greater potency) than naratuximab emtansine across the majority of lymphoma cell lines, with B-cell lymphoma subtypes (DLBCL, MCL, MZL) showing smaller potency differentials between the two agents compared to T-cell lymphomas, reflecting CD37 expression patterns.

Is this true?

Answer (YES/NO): YES